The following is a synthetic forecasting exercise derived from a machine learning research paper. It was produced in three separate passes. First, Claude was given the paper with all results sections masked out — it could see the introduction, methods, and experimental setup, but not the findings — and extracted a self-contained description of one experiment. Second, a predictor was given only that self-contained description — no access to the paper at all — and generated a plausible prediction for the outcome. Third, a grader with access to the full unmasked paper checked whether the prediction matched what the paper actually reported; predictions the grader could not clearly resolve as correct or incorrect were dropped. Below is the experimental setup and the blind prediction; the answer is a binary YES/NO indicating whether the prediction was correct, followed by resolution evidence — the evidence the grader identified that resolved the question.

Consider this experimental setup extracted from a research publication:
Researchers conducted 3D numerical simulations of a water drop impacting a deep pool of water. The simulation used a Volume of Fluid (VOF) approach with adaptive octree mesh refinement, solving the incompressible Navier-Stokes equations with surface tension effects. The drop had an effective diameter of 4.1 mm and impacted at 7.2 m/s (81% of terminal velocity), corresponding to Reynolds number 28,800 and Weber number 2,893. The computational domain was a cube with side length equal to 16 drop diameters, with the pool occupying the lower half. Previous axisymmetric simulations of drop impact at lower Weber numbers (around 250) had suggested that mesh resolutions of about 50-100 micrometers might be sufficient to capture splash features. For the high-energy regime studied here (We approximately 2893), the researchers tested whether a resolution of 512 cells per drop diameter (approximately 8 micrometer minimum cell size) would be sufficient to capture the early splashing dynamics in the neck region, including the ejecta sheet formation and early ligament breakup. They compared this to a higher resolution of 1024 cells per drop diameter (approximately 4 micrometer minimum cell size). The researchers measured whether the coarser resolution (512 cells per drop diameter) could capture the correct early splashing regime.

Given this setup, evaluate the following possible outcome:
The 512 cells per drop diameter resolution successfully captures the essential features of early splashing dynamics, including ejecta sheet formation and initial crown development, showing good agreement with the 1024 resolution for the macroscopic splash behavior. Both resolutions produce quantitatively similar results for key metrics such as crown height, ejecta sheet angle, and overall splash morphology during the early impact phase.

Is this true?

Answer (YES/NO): NO